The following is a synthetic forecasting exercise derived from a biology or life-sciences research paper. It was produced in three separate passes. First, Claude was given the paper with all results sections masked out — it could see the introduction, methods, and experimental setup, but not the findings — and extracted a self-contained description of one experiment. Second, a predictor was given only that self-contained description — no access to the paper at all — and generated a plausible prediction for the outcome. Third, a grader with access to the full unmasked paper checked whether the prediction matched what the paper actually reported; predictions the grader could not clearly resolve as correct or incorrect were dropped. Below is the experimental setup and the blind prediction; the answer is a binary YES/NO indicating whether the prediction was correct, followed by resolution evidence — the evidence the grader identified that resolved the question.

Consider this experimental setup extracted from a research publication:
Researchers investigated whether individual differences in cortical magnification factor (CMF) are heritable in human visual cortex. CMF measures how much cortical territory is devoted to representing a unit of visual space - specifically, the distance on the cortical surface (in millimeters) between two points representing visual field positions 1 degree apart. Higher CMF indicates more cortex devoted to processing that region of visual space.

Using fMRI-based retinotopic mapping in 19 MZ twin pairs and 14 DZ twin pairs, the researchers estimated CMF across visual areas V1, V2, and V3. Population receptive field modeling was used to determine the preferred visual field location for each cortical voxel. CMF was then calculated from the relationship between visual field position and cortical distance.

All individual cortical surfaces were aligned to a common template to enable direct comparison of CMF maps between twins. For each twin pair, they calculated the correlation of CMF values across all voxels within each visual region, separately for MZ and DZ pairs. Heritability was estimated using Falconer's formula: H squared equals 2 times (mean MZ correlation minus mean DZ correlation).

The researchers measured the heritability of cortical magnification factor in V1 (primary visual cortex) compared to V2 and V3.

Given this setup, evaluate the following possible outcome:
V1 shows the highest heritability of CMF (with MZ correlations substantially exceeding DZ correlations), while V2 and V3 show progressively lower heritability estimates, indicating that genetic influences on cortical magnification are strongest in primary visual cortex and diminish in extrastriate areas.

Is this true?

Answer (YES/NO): NO